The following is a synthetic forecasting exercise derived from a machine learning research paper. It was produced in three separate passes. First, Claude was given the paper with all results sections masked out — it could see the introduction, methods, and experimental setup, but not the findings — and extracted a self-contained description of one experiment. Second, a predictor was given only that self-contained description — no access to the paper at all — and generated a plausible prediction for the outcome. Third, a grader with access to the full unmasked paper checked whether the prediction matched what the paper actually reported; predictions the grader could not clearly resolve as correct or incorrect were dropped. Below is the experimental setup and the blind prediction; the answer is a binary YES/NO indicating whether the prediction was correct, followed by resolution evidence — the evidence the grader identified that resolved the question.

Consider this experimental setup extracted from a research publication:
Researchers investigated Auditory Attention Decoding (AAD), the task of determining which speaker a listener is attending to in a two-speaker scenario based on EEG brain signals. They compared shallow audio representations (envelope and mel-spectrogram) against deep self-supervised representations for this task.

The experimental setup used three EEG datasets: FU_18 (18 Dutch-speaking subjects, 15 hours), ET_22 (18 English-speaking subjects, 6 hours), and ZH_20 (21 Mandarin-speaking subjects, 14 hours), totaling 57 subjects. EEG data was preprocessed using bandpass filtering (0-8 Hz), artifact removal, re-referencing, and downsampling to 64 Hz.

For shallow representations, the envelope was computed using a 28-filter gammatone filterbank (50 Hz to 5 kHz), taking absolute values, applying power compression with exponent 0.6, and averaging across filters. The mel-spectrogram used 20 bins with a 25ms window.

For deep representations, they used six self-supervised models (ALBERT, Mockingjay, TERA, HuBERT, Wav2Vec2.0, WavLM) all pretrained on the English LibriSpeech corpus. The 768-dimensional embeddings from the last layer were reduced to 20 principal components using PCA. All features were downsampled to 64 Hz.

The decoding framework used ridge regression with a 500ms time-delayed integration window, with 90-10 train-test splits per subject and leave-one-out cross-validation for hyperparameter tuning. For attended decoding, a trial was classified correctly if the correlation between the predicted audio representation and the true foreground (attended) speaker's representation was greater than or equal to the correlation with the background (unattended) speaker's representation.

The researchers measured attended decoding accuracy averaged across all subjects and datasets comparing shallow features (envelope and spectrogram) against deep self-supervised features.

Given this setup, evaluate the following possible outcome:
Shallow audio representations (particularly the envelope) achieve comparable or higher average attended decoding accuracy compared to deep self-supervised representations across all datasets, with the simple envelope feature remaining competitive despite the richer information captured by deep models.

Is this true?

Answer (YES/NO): YES